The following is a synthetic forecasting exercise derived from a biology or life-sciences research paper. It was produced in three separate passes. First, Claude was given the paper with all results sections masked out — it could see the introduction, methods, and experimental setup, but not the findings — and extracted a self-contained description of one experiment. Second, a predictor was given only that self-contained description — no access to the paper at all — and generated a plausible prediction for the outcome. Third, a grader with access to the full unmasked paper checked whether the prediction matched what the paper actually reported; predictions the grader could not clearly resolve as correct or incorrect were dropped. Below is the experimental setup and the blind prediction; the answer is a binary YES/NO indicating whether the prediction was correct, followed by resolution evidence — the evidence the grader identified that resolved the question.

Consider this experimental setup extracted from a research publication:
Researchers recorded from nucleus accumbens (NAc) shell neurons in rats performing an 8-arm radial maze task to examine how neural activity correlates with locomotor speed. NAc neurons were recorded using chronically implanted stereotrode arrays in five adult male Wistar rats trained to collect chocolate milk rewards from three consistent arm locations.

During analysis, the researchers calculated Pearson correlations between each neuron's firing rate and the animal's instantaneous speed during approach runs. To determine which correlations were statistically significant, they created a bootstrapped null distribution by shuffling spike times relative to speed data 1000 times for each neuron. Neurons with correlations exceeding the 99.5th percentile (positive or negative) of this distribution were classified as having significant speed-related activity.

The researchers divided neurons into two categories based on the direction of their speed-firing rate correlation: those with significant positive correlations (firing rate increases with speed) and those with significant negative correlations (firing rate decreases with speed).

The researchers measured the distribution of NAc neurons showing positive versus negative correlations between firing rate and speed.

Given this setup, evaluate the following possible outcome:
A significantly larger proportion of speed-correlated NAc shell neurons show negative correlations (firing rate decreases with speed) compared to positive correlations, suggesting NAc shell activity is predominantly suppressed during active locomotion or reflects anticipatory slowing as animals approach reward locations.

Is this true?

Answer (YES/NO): NO